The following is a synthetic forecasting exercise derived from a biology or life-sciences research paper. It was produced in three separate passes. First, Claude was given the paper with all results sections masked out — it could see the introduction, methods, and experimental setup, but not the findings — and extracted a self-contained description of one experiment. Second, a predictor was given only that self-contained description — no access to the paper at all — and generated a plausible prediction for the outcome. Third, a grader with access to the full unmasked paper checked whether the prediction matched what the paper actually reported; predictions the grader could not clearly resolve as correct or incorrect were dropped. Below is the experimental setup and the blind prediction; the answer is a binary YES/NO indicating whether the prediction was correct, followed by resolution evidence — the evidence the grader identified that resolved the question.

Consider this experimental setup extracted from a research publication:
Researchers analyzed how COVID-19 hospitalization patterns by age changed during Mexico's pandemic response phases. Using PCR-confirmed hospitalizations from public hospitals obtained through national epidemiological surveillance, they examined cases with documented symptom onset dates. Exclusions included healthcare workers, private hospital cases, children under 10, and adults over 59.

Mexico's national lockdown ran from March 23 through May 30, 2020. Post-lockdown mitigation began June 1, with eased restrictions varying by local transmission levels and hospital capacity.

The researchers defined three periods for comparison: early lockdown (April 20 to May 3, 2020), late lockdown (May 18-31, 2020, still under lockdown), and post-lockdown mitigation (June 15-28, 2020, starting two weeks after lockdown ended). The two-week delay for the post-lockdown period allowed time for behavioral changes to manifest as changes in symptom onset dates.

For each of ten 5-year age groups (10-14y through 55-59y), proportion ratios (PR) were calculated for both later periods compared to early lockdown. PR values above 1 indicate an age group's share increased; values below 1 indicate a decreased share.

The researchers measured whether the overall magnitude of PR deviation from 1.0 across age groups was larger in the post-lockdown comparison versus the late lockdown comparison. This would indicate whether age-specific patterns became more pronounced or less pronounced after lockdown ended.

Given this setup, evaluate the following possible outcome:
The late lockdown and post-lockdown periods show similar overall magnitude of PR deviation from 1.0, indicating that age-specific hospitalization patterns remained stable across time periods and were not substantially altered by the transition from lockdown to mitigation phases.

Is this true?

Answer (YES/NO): NO